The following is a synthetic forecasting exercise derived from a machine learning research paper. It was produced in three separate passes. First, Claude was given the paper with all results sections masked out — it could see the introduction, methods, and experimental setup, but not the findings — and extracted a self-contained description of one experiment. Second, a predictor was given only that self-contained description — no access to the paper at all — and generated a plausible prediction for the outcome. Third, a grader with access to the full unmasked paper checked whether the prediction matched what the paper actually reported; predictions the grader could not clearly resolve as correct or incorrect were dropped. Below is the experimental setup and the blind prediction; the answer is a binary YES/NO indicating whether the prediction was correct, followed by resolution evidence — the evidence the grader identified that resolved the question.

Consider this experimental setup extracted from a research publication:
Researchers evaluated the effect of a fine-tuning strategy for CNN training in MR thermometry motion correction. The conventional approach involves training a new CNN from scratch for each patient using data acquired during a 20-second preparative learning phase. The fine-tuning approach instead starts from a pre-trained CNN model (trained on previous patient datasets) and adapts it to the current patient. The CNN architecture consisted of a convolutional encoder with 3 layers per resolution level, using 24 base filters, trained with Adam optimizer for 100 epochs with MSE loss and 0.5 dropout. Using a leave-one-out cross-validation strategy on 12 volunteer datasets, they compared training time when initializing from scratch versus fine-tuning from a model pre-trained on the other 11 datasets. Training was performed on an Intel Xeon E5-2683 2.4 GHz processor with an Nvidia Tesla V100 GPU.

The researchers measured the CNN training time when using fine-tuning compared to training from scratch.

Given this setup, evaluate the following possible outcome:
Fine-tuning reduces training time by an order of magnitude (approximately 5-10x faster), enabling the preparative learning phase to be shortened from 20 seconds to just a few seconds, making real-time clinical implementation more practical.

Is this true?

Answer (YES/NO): NO